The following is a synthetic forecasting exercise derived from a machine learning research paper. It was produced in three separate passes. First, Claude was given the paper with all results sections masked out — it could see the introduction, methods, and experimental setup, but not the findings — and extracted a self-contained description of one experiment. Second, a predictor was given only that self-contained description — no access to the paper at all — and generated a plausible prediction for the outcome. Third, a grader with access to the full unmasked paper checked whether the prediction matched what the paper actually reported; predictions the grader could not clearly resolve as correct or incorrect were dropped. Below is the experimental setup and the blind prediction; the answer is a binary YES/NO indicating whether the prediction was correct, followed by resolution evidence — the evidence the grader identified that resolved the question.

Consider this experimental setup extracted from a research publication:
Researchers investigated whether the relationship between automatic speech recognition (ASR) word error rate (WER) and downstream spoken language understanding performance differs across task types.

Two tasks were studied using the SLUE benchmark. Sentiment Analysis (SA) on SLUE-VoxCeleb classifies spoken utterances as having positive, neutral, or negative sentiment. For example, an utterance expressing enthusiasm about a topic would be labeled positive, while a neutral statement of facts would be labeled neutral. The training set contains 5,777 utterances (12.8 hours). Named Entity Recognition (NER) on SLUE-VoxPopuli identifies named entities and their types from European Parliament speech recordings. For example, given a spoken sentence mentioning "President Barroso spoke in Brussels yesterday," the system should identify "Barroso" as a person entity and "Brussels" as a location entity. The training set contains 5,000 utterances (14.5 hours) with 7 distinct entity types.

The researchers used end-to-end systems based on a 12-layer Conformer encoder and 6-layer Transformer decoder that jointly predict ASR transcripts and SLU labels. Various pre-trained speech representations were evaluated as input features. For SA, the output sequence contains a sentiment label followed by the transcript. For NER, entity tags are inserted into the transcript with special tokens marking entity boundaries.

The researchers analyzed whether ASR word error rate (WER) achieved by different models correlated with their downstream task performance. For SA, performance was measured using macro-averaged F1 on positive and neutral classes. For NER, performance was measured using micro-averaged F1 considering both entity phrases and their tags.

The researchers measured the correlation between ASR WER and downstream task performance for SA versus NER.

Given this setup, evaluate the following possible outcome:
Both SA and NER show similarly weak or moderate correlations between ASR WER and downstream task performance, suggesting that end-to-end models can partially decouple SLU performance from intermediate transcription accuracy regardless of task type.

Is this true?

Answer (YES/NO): NO